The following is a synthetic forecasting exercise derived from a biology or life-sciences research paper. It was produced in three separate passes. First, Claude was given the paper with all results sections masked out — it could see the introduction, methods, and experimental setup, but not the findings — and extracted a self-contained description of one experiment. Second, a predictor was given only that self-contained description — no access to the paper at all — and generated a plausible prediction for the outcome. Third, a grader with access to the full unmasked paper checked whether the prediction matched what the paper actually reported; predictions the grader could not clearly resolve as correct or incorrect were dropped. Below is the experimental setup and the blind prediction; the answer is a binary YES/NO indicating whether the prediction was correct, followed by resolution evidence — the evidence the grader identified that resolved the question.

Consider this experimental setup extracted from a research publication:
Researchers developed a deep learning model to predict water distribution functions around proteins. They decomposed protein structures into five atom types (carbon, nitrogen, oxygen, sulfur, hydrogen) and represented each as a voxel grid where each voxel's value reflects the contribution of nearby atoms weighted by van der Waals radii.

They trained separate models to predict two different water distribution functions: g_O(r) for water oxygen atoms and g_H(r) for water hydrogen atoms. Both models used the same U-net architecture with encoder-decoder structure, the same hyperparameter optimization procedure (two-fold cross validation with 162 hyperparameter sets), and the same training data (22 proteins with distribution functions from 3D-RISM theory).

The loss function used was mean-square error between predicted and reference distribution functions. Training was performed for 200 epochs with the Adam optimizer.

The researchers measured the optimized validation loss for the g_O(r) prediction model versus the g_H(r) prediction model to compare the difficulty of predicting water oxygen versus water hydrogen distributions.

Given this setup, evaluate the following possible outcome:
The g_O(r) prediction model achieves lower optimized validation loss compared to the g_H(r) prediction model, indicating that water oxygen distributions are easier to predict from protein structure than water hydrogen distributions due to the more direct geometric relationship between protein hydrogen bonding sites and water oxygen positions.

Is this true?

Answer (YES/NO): NO